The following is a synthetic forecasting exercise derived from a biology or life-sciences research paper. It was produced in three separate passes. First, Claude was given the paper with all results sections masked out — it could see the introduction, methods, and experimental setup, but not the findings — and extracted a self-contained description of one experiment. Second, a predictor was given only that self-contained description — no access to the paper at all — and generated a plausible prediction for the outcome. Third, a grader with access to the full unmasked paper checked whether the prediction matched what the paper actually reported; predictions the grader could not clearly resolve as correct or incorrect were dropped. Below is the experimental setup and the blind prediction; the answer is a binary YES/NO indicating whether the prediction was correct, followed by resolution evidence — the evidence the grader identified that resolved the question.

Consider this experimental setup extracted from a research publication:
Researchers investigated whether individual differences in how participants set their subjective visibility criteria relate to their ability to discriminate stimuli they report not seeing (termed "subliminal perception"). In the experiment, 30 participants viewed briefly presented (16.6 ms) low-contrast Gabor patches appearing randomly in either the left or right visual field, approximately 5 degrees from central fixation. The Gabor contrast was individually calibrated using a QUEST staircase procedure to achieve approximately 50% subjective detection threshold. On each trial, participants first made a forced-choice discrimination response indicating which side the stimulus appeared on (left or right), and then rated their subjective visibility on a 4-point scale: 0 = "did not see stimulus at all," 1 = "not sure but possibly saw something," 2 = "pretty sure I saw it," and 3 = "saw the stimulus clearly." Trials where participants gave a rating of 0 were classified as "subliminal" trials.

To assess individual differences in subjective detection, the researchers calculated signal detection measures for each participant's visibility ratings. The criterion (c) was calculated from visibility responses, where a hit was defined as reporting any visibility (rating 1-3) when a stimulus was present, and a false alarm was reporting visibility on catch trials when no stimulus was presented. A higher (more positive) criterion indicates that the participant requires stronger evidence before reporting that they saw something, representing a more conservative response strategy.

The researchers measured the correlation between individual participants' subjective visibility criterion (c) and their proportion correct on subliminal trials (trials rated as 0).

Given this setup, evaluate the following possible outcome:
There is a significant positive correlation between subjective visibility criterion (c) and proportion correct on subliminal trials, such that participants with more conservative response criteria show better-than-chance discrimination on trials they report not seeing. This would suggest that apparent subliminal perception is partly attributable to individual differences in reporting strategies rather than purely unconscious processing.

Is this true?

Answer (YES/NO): YES